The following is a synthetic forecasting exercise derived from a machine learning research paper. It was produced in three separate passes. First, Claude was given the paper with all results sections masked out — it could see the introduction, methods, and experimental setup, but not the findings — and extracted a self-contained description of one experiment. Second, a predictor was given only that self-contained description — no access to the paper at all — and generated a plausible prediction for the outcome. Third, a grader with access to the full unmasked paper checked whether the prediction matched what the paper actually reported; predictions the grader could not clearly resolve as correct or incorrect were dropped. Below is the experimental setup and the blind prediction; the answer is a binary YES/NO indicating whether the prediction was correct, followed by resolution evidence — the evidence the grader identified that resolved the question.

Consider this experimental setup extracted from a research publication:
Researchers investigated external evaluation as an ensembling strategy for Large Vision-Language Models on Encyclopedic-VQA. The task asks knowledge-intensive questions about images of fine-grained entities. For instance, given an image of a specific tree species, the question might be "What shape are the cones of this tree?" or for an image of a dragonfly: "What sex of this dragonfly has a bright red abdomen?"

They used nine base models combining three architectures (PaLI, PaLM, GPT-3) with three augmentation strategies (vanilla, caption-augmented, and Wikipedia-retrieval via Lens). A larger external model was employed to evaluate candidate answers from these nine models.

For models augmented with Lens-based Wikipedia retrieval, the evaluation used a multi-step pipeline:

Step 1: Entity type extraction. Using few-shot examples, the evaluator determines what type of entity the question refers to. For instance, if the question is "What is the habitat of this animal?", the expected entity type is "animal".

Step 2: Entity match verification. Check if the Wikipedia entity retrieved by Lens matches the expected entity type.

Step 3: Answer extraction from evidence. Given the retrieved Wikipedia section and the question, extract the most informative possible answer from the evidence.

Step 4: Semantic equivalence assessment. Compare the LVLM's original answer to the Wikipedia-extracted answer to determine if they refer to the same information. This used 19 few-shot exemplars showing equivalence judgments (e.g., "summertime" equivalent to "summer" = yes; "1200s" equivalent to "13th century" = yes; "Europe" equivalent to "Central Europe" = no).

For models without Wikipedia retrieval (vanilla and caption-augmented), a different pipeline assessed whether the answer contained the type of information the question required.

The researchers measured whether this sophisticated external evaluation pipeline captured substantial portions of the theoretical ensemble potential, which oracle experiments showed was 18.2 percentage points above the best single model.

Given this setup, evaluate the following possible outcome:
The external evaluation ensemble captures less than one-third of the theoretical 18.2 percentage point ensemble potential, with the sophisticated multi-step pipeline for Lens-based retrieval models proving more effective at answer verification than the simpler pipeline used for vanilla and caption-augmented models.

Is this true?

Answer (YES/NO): YES